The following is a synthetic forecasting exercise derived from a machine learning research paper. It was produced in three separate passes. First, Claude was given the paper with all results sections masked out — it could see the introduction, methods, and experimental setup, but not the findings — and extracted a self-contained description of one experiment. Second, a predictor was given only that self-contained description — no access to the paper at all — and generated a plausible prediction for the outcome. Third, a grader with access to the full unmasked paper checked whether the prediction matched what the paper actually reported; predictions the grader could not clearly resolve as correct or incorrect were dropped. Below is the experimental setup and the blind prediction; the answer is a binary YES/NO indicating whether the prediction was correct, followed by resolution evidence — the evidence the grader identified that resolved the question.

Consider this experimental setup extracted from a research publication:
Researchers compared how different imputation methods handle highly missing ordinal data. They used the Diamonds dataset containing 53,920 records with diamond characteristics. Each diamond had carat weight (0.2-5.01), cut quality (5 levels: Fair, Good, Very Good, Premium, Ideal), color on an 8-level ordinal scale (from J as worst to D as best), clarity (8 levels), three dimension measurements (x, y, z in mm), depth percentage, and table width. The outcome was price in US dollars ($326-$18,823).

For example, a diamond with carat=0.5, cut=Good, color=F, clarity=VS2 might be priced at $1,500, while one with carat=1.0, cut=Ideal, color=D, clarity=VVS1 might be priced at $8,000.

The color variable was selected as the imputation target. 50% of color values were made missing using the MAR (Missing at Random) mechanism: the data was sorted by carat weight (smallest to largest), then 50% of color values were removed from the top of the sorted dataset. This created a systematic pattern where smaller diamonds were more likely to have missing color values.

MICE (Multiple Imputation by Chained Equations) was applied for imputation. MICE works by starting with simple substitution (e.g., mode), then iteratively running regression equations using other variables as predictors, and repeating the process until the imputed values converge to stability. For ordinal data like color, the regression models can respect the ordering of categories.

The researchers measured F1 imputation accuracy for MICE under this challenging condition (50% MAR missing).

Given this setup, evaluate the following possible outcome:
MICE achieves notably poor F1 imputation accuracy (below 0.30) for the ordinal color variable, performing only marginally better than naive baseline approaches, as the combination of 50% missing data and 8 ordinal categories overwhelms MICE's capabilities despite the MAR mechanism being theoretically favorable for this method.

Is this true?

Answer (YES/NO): YES